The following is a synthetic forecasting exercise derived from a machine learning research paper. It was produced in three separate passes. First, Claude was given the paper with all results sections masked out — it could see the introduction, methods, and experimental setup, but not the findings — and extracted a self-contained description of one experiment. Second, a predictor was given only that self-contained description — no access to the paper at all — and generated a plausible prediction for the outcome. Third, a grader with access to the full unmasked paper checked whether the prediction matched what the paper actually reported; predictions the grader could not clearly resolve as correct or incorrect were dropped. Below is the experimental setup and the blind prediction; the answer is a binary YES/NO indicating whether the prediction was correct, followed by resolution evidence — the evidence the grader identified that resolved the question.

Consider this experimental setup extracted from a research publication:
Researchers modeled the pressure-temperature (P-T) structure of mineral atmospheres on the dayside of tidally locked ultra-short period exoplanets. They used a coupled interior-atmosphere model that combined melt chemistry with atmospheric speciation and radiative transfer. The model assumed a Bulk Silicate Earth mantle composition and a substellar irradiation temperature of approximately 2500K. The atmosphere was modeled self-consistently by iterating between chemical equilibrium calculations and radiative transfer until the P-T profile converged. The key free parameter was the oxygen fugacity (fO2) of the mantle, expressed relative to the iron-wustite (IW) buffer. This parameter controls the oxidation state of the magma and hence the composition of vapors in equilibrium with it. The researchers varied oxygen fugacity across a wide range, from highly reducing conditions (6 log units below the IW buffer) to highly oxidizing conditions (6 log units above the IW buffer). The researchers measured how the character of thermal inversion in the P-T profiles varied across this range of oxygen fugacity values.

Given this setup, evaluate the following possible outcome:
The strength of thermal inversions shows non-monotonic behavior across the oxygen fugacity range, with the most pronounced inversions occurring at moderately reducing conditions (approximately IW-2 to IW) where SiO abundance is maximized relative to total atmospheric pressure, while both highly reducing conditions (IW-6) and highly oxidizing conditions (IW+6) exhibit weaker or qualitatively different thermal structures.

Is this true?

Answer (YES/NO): NO